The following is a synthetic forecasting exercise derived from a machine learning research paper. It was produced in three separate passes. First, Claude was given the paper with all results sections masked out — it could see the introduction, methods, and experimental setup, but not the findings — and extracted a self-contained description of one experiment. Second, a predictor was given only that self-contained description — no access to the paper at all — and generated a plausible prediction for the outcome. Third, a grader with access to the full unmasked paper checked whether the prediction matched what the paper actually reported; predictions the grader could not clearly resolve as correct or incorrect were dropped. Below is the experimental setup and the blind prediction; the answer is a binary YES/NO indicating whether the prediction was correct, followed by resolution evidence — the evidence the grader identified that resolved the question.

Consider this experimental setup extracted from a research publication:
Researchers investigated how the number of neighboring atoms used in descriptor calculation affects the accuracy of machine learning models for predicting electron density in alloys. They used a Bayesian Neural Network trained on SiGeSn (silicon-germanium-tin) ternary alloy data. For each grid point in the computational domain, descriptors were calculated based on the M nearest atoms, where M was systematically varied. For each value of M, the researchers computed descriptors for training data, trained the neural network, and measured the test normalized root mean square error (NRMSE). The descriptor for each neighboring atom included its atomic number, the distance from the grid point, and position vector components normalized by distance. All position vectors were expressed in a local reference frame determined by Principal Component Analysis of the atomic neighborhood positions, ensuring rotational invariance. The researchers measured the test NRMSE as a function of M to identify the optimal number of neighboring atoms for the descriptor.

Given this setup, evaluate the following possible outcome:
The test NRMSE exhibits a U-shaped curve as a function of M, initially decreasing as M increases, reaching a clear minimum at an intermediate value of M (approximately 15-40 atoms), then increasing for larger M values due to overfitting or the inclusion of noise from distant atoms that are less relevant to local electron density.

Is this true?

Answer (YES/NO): NO